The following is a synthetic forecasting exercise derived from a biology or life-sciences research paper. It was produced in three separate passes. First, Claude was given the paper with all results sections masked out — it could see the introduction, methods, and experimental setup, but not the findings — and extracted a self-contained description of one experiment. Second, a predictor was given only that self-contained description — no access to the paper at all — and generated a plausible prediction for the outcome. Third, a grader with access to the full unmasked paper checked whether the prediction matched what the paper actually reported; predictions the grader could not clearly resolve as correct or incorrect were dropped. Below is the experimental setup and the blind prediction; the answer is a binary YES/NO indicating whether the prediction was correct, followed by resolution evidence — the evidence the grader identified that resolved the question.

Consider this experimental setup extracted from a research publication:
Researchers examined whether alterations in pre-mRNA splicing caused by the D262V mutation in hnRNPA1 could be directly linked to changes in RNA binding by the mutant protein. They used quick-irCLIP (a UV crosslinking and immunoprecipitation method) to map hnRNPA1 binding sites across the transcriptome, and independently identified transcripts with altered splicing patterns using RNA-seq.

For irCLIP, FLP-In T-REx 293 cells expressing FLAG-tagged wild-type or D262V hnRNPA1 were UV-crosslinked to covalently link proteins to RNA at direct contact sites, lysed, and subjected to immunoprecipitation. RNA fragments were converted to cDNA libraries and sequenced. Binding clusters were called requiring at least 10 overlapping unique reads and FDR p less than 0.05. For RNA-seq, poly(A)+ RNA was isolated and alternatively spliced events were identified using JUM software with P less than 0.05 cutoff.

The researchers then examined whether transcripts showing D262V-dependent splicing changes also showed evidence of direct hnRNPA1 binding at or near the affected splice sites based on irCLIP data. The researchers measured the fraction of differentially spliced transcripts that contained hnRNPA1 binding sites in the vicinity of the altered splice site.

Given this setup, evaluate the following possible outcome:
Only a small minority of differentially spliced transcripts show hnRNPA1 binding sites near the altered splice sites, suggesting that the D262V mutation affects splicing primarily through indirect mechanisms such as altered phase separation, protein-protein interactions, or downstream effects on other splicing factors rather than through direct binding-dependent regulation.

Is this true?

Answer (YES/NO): NO